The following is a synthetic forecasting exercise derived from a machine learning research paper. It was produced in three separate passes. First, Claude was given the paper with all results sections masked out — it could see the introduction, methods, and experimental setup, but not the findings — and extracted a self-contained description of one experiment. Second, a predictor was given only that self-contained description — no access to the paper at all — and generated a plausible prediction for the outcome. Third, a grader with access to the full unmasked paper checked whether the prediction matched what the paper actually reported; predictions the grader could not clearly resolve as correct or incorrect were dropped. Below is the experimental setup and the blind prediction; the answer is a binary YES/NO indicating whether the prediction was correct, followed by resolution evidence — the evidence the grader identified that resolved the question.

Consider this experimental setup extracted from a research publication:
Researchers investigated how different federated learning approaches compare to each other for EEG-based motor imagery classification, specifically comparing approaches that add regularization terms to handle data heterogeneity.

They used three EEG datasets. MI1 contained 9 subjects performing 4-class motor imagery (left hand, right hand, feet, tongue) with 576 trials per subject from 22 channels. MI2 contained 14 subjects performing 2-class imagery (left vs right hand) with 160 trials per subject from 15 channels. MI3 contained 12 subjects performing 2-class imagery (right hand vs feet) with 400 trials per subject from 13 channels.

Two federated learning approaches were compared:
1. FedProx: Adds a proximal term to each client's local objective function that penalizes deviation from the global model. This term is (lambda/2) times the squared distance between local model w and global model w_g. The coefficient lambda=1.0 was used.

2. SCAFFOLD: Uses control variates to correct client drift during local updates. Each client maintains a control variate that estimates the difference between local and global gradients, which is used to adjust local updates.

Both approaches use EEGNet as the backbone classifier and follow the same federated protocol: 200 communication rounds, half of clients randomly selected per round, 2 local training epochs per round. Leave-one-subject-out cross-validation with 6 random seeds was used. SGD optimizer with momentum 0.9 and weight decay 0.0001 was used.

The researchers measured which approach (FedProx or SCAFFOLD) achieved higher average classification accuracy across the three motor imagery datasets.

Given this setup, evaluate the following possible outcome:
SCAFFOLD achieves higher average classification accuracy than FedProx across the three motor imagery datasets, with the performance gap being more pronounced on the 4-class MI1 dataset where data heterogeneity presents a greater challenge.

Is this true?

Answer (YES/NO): NO